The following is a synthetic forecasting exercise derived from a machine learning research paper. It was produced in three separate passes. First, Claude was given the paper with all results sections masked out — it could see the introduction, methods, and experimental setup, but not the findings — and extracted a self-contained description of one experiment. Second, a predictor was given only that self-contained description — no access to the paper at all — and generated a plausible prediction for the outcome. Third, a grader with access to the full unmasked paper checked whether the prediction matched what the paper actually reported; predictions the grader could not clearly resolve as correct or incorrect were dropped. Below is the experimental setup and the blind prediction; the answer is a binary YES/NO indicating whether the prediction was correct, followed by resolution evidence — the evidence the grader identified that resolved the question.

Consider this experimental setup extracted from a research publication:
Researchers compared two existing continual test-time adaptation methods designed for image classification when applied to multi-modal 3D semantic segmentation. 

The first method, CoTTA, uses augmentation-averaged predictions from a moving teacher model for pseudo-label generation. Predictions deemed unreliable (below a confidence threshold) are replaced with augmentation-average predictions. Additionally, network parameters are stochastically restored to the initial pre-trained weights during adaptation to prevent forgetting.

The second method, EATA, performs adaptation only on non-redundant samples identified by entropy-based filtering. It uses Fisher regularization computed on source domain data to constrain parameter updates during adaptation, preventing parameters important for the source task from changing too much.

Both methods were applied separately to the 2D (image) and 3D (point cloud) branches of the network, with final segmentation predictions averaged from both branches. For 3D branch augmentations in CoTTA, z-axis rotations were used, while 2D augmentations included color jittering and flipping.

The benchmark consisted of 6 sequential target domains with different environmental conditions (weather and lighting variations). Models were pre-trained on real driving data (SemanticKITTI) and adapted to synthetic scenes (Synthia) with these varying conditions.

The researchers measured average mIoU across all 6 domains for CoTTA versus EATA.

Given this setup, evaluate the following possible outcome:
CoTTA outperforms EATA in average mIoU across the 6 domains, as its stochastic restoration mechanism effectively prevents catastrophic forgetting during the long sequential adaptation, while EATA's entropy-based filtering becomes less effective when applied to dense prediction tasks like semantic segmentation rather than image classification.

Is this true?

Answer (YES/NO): NO